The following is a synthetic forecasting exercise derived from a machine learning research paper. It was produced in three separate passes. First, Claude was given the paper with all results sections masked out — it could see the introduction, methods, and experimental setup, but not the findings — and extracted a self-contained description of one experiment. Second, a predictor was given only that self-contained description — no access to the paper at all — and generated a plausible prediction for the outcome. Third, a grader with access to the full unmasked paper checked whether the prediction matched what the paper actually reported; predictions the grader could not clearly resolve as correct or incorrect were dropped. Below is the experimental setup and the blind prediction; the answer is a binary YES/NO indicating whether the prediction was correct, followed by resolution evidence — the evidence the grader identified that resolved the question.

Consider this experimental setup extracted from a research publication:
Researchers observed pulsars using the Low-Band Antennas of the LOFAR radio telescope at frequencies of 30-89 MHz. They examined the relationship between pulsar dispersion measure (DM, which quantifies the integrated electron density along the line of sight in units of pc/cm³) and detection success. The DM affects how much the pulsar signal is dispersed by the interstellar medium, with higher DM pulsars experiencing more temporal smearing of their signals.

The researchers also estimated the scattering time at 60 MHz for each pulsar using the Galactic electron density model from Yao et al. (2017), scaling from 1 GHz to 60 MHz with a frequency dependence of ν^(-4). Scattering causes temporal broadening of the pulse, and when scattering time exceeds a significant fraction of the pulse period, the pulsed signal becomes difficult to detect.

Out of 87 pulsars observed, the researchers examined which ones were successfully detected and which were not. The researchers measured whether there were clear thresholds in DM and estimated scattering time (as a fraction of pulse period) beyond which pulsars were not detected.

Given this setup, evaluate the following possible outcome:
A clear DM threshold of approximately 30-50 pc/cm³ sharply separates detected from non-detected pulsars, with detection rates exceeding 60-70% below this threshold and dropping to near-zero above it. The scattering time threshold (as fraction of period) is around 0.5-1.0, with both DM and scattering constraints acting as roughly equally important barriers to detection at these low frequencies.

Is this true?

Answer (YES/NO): NO